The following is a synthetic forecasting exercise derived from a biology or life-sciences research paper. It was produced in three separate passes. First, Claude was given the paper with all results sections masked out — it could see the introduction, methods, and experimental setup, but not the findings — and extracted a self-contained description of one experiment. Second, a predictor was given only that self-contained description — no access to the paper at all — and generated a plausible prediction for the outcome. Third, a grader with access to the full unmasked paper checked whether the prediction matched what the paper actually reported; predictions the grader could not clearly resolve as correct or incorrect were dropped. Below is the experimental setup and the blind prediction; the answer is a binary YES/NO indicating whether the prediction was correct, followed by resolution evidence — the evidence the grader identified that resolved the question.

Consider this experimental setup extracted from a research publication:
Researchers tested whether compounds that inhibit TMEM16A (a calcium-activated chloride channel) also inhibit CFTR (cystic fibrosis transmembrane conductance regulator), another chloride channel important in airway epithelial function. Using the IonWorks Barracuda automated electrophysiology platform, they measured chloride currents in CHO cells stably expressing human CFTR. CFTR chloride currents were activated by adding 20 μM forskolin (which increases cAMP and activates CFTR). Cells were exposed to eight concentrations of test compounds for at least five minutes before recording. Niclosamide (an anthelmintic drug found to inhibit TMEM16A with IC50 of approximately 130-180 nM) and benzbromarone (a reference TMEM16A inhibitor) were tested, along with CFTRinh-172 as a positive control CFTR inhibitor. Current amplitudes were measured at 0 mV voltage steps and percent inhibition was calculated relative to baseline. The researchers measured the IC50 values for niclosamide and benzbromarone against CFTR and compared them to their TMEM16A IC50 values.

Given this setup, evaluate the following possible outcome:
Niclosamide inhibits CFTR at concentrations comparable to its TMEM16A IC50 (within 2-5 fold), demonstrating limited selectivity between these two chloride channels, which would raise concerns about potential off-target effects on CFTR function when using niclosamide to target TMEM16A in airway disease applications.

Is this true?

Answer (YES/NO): NO